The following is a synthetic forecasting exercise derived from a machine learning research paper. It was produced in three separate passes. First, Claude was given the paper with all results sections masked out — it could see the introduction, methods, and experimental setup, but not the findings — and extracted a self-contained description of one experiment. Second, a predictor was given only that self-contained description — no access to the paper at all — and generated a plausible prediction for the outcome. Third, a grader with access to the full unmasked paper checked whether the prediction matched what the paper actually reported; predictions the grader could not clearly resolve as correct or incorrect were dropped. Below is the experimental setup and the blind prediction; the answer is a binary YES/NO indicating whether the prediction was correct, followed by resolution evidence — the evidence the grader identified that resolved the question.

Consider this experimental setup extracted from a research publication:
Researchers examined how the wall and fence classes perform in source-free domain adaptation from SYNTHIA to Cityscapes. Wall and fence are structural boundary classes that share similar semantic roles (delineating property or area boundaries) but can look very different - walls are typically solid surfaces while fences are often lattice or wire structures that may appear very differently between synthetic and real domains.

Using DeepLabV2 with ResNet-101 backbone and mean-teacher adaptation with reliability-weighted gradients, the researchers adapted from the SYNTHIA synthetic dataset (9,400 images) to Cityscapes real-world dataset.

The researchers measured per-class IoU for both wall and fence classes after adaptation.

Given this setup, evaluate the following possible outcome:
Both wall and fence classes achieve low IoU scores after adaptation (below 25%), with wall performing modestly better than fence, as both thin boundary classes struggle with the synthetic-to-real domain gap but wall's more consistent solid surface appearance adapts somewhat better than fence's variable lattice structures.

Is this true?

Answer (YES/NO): YES